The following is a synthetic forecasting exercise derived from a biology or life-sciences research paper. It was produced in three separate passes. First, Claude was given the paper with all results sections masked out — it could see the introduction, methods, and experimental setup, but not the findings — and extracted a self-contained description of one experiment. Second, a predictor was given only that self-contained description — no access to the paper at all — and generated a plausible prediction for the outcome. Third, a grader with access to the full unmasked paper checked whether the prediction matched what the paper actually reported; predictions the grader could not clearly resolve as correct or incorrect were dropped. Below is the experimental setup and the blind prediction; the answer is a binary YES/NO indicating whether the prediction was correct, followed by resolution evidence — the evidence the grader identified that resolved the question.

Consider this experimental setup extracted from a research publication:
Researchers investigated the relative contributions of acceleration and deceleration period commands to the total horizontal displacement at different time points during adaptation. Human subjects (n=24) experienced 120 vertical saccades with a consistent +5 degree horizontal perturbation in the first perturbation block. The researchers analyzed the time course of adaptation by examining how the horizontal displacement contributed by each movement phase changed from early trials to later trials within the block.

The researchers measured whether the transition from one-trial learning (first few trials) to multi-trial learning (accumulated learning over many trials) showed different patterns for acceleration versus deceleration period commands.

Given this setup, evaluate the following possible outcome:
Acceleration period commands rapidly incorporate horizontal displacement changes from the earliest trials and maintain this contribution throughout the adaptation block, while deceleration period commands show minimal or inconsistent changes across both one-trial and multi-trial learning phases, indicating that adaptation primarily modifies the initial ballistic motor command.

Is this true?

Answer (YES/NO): NO